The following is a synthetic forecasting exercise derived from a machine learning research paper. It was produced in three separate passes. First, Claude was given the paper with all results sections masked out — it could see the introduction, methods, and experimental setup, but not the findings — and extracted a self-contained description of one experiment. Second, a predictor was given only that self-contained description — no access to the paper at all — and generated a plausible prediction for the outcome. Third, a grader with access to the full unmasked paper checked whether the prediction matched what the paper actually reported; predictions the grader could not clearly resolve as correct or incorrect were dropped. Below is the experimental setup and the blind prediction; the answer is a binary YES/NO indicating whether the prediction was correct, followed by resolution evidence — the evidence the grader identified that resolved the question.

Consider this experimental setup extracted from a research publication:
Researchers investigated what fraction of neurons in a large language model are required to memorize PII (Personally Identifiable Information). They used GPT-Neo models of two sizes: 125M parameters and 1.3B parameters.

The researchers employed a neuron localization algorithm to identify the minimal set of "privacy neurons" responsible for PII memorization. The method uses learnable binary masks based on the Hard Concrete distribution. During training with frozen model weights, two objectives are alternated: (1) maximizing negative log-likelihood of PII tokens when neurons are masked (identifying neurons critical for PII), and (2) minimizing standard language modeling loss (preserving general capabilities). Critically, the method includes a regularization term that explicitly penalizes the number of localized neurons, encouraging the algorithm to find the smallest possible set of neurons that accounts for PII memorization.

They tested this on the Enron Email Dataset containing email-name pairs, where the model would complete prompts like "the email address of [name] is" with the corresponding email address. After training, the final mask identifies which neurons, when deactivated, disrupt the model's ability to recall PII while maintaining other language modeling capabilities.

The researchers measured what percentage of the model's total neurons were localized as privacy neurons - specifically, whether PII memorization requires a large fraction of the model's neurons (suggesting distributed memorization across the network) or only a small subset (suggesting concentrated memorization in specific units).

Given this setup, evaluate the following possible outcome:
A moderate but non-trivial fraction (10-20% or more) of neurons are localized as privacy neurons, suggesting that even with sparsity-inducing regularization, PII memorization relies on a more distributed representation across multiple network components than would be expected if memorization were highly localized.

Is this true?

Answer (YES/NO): NO